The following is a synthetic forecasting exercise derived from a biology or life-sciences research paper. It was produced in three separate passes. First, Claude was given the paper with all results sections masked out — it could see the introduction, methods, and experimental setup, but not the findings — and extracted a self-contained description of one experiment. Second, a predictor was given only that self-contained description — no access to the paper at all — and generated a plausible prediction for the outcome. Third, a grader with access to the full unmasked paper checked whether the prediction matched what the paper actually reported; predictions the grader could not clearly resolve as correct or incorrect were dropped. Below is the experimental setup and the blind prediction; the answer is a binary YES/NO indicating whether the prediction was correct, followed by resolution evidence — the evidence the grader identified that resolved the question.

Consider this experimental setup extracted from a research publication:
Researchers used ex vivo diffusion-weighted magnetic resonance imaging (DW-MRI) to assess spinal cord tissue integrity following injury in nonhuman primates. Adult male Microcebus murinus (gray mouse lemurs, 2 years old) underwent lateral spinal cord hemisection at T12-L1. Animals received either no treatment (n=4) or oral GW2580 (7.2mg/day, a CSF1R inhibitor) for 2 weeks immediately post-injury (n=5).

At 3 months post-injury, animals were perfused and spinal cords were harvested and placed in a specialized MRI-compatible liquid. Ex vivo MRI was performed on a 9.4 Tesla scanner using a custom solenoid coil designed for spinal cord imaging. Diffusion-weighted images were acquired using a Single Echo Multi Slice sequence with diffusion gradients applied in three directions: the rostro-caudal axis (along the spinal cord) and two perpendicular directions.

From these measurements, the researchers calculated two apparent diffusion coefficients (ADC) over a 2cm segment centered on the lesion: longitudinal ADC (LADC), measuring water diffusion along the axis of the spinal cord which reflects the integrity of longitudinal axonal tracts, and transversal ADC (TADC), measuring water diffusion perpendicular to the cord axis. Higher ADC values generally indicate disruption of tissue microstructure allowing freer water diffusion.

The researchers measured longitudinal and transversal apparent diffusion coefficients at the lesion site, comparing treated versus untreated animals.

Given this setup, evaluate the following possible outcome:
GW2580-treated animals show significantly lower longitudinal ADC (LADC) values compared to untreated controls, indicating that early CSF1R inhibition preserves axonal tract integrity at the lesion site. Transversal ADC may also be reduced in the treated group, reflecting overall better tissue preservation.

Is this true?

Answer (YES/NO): NO